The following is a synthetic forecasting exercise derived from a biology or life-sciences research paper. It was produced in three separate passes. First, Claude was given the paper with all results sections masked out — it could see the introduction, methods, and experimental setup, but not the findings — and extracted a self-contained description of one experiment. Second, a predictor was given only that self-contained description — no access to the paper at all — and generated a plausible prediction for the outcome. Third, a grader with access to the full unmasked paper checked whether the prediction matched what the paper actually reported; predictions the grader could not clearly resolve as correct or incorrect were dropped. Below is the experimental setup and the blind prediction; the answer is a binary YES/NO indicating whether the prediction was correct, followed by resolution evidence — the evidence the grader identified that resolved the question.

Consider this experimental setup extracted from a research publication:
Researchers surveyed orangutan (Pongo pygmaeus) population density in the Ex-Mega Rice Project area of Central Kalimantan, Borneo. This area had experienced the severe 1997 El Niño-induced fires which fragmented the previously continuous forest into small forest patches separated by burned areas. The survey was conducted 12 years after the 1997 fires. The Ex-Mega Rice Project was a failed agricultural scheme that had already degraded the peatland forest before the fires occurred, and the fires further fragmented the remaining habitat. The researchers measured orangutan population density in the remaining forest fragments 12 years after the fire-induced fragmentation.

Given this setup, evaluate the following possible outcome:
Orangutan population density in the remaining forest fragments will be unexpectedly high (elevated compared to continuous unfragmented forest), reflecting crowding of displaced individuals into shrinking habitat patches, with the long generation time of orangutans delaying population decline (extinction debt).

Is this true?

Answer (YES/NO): YES